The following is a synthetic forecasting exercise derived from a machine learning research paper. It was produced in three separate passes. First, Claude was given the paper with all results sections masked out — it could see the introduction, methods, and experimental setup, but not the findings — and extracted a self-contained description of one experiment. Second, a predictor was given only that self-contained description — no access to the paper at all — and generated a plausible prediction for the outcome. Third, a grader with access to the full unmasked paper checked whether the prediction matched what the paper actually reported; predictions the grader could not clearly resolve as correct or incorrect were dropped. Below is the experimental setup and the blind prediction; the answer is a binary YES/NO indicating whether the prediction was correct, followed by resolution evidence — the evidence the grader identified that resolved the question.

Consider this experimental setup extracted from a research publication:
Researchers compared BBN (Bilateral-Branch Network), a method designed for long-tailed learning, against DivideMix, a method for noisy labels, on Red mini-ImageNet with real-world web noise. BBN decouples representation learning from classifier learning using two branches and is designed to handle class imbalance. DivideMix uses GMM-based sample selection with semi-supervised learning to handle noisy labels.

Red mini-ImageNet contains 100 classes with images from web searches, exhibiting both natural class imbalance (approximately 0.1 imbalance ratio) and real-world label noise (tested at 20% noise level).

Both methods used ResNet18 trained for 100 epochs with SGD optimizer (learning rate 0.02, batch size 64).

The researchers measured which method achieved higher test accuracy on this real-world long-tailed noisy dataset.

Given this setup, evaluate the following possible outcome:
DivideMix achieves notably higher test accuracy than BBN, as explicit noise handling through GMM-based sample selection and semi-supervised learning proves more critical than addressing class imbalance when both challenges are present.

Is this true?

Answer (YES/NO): YES